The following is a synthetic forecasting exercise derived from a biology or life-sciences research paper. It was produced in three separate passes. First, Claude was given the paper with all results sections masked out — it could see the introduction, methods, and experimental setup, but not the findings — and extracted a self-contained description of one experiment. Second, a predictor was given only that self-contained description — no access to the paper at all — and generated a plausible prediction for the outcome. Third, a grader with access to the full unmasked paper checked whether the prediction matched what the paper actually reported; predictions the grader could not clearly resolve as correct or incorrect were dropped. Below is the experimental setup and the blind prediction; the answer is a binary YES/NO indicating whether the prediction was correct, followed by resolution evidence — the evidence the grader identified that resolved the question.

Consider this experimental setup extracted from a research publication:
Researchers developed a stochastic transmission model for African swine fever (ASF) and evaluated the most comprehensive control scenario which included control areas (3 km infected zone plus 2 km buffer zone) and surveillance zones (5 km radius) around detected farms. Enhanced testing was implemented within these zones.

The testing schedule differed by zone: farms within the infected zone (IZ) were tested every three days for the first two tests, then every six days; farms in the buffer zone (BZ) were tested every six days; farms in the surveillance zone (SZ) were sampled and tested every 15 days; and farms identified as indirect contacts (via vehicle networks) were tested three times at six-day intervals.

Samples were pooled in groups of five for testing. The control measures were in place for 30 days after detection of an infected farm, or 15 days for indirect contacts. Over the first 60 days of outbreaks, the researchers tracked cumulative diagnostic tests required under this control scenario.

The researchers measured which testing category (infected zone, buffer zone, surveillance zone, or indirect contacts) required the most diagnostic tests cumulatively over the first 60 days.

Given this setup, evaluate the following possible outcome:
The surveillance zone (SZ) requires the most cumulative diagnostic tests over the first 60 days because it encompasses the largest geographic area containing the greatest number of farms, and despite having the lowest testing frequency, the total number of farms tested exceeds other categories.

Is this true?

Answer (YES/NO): NO